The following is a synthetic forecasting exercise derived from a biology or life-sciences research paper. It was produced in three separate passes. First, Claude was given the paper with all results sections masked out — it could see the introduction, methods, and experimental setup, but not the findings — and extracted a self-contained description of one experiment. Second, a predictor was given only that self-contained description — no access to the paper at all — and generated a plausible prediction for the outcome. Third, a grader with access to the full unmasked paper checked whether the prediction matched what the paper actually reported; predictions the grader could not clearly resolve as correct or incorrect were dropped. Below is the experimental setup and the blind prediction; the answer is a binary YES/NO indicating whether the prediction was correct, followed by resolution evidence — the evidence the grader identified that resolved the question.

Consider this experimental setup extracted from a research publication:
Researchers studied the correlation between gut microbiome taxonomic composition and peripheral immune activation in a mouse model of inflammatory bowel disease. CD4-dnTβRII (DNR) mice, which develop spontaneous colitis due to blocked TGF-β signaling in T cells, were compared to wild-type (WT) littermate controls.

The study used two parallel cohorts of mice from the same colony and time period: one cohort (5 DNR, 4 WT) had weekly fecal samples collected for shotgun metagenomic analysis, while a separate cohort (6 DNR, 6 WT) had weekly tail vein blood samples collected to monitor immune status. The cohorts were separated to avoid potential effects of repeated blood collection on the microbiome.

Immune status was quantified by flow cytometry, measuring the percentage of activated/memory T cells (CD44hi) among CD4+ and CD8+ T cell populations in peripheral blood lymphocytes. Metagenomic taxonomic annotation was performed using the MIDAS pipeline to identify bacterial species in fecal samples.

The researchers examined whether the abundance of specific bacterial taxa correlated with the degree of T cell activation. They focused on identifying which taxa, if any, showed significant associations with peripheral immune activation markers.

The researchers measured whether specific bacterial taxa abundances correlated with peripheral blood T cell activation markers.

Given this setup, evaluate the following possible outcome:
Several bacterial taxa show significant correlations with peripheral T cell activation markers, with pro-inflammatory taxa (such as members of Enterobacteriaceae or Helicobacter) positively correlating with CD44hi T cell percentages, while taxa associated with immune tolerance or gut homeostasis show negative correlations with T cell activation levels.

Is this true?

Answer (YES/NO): NO